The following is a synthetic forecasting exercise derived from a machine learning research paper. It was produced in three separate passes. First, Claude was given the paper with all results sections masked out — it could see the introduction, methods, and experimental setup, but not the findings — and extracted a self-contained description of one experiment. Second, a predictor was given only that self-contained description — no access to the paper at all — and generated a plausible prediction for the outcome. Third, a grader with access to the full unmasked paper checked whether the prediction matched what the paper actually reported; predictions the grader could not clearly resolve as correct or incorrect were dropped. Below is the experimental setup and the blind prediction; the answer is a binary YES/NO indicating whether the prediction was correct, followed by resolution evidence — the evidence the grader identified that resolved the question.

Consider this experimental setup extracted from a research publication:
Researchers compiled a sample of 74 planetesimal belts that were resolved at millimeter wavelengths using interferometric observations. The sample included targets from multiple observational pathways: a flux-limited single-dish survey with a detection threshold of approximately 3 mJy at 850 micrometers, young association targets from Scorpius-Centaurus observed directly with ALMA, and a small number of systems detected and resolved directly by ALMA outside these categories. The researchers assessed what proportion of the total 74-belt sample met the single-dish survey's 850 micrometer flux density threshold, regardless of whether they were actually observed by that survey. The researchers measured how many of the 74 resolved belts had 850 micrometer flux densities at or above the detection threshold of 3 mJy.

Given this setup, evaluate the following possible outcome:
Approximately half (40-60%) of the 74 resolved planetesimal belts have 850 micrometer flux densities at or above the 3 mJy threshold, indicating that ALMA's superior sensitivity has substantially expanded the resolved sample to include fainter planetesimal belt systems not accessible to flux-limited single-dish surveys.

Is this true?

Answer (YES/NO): NO